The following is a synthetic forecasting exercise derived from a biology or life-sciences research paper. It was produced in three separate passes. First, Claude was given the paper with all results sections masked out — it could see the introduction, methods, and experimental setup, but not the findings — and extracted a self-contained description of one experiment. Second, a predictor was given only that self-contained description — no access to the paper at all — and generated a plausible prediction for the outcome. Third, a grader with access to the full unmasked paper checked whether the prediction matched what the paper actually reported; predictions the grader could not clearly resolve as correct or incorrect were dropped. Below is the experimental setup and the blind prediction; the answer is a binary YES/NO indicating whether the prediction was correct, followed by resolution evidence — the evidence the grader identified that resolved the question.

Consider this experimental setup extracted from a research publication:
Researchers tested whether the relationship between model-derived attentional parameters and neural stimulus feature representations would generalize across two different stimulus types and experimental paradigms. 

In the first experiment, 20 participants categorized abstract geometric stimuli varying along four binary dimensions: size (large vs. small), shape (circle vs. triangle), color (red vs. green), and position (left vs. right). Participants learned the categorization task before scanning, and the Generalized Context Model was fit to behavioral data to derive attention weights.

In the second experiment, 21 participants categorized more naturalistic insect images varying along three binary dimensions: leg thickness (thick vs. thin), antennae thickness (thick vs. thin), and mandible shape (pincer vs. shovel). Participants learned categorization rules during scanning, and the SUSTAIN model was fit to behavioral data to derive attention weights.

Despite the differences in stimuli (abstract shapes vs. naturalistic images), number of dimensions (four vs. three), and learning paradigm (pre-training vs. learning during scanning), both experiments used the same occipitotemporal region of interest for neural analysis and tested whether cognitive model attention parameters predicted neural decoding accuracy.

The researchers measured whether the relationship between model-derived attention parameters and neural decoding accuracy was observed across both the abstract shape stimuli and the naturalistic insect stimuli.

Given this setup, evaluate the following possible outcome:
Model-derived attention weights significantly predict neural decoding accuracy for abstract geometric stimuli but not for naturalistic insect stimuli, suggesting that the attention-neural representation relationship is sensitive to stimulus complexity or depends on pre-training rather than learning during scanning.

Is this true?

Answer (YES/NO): NO